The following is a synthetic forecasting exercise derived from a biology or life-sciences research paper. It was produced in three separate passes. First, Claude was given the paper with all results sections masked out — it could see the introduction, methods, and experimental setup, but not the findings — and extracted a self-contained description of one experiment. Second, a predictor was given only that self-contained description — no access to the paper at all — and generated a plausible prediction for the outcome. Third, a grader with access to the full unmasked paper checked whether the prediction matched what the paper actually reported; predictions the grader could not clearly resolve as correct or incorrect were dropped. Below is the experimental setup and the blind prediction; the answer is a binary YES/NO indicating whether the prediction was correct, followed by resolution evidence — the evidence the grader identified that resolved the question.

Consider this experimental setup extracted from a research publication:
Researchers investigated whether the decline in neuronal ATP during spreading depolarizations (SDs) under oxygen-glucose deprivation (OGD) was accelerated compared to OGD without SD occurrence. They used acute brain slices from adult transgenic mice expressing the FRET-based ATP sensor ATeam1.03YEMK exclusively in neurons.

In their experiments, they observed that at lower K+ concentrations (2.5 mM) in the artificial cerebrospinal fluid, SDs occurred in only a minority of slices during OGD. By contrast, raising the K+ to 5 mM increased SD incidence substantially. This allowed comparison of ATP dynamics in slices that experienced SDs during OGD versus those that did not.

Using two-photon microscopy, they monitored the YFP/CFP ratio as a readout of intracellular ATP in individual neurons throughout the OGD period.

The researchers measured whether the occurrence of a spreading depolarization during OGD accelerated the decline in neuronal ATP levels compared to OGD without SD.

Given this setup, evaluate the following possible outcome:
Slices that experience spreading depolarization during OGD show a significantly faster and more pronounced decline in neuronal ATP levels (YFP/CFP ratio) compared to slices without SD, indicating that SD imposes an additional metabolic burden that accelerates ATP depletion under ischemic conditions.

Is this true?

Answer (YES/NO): YES